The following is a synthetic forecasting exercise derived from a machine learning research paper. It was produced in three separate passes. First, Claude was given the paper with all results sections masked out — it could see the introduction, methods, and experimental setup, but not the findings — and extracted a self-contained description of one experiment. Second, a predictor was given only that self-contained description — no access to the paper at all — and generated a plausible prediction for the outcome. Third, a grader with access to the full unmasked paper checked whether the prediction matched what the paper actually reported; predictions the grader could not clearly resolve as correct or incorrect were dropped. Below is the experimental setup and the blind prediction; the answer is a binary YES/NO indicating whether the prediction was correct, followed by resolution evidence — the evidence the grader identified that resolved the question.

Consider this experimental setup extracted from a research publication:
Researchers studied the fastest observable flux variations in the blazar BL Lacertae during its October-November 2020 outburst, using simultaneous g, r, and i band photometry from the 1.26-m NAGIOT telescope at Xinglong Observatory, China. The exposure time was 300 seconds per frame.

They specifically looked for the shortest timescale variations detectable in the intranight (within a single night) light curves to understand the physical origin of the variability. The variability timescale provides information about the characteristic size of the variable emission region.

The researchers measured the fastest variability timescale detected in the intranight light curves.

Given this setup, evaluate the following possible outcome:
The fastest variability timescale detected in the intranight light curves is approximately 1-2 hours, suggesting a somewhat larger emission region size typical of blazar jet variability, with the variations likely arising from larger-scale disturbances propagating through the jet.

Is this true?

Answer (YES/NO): YES